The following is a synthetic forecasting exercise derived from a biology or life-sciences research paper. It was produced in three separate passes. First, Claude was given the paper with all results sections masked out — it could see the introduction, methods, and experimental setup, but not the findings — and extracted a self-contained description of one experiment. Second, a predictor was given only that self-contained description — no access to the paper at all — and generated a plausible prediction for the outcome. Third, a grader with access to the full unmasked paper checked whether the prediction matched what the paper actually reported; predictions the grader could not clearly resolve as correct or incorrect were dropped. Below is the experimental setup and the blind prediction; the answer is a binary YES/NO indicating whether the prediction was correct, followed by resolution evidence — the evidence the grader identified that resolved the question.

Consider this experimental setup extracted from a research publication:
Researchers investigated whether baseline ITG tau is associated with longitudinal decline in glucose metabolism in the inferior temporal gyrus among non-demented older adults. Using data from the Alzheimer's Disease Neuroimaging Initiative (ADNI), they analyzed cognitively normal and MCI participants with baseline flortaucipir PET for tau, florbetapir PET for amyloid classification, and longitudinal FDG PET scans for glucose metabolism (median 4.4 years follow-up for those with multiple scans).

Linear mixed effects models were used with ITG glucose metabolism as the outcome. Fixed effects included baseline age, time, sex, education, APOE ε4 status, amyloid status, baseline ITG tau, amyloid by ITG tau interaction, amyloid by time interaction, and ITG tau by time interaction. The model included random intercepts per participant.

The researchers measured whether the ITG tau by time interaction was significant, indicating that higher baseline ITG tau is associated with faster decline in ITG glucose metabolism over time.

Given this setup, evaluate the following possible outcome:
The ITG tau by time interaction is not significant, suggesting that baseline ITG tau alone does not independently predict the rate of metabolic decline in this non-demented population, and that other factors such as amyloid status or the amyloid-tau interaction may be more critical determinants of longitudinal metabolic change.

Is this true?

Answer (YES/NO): NO